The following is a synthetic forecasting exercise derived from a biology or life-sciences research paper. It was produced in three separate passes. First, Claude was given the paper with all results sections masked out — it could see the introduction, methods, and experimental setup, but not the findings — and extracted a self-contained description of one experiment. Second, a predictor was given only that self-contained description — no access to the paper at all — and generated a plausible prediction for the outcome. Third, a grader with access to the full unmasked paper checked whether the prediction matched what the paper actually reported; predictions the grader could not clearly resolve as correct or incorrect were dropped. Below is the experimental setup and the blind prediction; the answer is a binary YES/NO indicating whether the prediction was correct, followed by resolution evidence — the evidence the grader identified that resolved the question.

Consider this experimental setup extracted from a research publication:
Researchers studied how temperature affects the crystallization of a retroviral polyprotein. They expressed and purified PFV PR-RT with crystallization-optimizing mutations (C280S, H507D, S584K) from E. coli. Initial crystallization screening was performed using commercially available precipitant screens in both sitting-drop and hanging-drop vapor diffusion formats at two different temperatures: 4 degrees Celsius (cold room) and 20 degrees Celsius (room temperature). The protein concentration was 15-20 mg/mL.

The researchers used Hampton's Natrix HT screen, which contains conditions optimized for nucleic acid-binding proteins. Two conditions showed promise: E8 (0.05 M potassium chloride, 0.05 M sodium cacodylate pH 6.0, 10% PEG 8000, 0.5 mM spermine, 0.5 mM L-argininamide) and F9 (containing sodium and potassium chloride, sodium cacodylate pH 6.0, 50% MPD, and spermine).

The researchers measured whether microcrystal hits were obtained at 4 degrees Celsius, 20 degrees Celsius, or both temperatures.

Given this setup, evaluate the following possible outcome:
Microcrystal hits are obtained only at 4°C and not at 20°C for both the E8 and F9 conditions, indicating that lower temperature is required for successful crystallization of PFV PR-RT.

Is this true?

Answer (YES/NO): NO